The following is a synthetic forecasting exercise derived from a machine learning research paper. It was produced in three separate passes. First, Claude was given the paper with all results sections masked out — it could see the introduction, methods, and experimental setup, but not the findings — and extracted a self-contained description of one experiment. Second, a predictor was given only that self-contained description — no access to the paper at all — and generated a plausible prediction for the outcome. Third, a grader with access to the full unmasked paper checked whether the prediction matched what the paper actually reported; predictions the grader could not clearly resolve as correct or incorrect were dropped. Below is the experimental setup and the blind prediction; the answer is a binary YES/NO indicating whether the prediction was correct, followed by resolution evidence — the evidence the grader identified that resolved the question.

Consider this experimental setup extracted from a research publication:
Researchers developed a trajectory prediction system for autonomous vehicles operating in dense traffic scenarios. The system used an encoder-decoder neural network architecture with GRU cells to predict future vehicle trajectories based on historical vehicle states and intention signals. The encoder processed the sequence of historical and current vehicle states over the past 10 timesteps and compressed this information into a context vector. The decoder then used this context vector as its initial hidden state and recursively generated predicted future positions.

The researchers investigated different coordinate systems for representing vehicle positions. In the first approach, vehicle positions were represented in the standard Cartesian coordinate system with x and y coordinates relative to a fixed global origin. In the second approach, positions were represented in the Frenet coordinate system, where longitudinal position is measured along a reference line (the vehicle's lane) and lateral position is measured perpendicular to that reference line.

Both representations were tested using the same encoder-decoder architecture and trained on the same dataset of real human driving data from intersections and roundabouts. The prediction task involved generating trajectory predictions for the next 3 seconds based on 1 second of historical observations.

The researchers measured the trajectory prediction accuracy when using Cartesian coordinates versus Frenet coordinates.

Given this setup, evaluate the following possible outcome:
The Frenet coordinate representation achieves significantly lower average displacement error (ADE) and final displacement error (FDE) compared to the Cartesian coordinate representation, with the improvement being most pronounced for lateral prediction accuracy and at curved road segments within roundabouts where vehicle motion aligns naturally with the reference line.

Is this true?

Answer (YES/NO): NO